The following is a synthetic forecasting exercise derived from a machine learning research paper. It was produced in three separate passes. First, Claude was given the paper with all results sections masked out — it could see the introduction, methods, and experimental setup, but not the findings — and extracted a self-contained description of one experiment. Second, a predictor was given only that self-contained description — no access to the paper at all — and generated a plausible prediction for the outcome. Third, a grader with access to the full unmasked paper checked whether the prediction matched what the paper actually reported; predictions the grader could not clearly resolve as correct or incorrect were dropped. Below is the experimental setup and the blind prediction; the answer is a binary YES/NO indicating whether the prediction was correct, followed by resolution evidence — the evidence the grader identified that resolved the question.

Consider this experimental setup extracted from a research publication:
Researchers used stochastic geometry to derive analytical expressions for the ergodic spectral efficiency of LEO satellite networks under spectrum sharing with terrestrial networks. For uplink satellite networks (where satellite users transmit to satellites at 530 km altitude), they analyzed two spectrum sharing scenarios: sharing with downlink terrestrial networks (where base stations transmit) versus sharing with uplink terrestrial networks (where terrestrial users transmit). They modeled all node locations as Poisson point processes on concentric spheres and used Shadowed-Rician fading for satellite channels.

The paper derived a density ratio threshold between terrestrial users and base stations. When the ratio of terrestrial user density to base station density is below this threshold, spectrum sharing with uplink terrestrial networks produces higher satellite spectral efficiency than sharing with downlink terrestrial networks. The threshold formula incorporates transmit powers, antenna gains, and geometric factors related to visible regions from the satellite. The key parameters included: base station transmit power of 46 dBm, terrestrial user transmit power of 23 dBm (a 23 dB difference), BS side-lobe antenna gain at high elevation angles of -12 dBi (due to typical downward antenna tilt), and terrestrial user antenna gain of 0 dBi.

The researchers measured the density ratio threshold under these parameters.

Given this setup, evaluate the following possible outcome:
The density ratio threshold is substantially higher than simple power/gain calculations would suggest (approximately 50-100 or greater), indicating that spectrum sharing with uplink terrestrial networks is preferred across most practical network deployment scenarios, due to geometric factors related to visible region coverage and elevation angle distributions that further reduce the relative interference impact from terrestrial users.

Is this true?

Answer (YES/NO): YES